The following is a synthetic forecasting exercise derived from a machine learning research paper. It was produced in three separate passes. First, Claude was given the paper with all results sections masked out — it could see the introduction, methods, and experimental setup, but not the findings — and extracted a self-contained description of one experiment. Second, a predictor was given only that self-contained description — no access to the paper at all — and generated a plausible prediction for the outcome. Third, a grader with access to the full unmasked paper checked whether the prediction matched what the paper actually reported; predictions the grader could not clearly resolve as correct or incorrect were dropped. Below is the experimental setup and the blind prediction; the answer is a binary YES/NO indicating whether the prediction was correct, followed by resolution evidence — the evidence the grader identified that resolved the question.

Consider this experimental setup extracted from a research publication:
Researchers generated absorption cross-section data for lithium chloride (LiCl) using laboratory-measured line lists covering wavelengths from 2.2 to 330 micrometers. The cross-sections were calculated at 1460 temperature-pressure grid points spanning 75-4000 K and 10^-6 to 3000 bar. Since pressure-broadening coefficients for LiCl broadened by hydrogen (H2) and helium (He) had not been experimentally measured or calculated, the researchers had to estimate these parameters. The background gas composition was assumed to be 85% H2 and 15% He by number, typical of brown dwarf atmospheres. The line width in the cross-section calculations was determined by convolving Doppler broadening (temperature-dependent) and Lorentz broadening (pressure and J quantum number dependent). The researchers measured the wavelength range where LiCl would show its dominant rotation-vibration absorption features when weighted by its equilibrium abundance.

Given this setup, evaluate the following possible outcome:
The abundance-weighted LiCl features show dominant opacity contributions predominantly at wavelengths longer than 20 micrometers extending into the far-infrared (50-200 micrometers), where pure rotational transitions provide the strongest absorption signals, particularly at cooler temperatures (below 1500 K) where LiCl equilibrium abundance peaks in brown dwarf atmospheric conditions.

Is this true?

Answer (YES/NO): NO